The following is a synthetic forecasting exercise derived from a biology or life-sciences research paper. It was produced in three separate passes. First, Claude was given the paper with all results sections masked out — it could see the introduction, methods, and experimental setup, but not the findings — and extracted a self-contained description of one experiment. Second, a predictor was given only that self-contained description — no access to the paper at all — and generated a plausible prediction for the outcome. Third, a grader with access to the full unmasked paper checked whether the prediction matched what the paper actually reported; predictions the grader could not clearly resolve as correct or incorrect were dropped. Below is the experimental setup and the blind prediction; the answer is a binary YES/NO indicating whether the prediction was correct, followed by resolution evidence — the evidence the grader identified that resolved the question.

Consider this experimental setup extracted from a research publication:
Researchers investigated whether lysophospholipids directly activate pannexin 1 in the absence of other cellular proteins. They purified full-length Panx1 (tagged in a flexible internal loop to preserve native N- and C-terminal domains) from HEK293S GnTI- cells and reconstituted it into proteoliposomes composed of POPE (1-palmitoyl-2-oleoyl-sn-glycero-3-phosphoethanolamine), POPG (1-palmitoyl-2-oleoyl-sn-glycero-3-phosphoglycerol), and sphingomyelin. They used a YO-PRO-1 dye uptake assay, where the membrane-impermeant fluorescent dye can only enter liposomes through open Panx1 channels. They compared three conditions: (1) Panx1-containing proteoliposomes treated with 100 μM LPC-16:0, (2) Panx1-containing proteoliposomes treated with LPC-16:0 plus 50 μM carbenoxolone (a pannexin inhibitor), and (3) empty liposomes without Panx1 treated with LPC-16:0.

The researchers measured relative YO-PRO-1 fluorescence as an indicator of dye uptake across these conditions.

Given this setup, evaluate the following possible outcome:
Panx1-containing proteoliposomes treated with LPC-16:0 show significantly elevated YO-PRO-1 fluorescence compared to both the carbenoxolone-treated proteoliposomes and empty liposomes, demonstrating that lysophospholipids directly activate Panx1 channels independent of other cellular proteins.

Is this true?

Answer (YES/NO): YES